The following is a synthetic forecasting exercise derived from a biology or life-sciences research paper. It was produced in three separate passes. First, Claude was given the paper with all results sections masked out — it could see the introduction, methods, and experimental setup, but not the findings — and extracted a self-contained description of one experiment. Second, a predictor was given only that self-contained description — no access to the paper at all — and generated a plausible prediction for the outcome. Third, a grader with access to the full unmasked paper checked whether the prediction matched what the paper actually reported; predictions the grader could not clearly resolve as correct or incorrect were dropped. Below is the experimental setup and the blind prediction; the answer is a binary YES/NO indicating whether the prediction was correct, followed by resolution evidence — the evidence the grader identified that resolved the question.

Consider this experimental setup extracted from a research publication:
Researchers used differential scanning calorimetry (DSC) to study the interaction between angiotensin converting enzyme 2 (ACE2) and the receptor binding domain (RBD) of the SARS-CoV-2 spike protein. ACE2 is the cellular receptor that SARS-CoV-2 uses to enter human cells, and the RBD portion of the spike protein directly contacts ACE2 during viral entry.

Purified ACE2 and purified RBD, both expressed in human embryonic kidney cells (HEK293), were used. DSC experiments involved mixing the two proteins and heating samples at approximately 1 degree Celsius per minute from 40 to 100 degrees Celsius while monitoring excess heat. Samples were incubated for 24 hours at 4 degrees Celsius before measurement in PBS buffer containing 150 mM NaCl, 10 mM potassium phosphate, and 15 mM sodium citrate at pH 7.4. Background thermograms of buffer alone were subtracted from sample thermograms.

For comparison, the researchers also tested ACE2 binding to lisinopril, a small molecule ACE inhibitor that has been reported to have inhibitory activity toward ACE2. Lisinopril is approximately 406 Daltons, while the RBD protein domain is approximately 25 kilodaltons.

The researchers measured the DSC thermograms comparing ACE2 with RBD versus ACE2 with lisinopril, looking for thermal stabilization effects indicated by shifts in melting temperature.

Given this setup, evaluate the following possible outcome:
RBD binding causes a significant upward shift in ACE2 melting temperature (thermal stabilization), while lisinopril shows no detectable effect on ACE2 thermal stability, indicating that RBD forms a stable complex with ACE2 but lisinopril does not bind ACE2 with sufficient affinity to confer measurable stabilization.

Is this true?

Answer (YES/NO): NO